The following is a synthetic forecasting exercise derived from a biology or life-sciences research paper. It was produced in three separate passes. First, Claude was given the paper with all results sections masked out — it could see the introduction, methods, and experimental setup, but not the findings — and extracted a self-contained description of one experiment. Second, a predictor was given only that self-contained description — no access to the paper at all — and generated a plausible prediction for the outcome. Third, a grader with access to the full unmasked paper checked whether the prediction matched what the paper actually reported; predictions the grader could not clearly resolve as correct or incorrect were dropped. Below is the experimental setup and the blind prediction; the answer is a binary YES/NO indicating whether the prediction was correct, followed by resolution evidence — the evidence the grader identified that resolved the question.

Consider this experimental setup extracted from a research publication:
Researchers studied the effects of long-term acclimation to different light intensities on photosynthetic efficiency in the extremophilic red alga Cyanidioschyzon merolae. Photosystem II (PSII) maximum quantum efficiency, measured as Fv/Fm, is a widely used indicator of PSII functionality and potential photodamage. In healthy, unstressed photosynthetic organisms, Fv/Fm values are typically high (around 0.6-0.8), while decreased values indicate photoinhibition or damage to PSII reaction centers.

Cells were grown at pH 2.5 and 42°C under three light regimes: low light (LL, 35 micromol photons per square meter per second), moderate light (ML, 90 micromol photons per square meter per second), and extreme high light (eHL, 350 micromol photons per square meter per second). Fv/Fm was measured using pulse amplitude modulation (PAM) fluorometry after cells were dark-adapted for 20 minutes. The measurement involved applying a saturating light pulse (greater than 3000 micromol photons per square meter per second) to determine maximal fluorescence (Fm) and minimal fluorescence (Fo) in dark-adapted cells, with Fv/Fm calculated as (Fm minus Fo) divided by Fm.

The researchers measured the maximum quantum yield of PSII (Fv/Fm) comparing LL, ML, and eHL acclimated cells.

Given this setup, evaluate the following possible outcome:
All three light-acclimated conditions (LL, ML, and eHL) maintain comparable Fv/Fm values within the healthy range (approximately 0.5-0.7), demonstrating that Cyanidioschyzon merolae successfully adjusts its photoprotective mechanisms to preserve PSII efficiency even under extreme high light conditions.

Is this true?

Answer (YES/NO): YES